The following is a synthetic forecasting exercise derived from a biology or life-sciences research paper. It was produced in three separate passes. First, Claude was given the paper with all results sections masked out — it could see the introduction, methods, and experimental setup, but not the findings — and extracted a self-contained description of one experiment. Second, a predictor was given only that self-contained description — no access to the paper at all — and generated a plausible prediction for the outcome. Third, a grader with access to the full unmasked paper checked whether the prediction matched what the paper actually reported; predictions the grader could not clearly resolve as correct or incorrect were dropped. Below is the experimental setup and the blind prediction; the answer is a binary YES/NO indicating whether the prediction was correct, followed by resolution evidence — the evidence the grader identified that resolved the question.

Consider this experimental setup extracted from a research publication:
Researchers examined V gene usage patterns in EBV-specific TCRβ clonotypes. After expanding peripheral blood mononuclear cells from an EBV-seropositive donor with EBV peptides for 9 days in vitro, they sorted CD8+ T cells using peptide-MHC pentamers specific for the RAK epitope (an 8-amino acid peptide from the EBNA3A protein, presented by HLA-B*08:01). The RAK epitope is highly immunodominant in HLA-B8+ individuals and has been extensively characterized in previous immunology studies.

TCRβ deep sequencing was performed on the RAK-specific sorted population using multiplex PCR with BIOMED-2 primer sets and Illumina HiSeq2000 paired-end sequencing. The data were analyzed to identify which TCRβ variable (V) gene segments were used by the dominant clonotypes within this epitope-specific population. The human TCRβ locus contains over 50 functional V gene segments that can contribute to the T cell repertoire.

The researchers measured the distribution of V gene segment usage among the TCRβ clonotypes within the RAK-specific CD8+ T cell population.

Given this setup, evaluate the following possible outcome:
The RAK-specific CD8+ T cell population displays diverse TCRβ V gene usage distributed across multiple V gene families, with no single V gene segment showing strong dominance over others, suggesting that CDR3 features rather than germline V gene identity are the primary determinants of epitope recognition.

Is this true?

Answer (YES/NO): NO